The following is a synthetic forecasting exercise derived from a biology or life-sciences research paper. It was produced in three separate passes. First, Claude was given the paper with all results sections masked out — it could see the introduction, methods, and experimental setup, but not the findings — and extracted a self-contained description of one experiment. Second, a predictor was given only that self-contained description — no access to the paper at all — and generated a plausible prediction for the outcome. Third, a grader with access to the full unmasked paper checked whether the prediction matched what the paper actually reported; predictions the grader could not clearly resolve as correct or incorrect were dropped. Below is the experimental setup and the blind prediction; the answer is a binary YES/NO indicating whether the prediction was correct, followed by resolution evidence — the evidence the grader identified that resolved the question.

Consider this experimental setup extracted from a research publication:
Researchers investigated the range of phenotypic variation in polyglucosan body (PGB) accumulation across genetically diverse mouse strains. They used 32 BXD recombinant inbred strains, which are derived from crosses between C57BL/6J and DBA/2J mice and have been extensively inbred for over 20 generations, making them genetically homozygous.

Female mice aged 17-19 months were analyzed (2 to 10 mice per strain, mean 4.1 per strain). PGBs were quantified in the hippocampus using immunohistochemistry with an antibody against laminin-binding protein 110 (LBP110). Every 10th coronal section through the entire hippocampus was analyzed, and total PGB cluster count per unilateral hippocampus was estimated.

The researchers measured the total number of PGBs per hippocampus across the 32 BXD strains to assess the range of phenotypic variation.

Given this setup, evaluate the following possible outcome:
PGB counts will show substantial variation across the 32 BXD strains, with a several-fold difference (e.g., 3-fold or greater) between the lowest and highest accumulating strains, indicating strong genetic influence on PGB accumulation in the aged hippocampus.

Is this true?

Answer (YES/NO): YES